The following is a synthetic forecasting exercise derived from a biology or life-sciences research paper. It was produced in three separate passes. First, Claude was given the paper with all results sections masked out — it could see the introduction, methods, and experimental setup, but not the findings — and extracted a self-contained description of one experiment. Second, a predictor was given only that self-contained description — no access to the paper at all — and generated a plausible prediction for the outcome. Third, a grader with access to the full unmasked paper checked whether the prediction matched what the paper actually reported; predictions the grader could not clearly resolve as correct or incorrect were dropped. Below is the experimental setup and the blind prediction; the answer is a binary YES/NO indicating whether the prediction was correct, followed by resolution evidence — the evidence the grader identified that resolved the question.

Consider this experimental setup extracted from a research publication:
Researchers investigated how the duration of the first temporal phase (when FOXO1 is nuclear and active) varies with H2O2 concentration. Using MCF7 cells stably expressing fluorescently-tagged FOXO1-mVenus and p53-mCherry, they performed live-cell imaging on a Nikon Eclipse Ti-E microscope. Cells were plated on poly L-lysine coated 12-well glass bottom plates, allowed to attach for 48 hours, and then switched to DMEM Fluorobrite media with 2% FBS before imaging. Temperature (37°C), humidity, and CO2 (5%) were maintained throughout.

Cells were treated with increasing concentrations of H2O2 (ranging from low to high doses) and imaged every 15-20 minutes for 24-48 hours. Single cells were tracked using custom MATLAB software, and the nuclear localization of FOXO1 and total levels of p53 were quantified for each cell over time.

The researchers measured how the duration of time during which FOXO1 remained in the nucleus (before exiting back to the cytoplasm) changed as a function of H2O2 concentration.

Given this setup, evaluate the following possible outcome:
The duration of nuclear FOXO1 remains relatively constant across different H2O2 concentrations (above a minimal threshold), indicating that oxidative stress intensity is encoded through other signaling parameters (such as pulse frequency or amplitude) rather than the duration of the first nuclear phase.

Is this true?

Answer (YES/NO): NO